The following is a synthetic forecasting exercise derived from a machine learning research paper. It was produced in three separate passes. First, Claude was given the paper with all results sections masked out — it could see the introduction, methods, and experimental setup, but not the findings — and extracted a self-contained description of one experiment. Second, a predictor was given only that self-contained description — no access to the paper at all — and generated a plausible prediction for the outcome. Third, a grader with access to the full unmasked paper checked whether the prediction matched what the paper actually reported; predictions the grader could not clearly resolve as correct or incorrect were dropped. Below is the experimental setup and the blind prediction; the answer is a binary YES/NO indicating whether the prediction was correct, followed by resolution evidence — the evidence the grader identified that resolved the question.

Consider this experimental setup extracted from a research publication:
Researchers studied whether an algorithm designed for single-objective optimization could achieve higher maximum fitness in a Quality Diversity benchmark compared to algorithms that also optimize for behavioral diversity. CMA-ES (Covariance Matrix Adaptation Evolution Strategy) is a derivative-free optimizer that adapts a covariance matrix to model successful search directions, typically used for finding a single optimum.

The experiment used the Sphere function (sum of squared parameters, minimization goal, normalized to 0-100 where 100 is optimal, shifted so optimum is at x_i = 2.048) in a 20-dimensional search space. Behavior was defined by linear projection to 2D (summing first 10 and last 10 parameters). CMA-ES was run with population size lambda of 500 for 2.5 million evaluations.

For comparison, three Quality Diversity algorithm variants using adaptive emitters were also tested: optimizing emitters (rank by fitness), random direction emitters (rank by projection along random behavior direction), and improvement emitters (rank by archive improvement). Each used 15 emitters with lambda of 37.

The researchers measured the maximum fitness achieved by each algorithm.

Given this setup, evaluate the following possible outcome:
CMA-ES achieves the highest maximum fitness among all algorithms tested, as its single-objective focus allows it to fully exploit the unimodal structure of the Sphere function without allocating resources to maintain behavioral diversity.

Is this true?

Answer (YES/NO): YES